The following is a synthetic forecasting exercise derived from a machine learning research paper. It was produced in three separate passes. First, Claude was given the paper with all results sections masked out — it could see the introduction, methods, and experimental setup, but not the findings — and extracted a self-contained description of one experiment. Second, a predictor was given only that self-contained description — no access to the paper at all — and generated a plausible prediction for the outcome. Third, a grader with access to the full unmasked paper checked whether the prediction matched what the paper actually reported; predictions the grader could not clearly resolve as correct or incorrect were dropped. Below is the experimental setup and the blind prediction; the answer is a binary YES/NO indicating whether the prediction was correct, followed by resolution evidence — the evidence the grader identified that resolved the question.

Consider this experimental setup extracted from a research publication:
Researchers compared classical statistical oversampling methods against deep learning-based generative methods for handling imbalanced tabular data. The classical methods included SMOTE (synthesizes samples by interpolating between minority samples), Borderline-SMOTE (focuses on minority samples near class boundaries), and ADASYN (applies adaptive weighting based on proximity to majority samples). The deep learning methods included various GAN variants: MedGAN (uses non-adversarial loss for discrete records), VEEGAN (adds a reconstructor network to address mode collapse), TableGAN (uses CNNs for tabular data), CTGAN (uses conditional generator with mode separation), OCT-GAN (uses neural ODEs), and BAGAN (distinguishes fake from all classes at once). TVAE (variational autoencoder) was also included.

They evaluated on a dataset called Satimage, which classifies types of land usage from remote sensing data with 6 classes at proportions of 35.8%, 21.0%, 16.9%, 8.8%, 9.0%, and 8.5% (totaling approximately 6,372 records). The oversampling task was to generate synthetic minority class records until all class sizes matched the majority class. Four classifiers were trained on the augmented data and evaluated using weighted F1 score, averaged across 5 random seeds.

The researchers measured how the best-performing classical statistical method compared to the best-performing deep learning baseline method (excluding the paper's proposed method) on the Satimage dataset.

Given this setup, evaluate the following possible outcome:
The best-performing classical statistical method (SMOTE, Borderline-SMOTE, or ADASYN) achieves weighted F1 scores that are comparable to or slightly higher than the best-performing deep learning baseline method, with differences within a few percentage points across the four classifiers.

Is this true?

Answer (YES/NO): YES